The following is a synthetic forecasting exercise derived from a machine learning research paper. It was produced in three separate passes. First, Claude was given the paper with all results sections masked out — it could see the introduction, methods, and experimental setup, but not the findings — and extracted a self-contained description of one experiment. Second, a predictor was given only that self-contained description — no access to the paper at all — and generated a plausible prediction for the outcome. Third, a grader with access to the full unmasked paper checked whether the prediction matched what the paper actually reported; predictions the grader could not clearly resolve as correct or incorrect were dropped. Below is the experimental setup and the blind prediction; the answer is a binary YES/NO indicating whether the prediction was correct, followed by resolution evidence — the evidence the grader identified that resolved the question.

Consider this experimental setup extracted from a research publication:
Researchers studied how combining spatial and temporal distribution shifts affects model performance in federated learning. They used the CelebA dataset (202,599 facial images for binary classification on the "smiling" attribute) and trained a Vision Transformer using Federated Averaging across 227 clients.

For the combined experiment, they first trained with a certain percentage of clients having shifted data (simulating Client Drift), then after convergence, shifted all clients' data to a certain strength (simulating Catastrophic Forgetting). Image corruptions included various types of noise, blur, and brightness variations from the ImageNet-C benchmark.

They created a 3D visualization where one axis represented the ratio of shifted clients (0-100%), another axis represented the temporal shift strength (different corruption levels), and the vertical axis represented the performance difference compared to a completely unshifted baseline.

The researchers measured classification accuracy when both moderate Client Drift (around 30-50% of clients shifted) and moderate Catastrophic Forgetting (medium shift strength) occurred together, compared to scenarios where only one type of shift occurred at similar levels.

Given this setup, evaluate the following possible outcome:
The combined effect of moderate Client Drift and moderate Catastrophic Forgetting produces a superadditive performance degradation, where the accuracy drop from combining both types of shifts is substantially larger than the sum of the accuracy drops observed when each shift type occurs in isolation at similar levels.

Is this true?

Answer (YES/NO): NO